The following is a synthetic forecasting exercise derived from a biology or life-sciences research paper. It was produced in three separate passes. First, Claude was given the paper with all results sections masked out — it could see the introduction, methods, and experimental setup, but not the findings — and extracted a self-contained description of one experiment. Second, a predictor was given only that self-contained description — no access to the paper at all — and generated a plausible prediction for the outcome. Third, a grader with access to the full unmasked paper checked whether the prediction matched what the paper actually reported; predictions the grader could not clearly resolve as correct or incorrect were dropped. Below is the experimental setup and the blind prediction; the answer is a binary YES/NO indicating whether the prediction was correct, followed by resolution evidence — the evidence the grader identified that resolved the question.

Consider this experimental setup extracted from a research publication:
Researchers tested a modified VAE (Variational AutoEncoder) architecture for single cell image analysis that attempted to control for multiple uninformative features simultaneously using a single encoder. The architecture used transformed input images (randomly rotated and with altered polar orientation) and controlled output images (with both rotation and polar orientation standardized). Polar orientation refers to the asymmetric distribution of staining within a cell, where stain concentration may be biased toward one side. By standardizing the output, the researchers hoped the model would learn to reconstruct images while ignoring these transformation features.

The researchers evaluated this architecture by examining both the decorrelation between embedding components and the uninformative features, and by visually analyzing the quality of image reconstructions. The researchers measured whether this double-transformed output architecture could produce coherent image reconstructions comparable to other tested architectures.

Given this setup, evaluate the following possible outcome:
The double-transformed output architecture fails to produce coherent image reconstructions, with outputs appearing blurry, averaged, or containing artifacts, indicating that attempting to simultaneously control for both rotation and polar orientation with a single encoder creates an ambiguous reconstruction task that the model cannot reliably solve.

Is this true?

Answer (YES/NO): YES